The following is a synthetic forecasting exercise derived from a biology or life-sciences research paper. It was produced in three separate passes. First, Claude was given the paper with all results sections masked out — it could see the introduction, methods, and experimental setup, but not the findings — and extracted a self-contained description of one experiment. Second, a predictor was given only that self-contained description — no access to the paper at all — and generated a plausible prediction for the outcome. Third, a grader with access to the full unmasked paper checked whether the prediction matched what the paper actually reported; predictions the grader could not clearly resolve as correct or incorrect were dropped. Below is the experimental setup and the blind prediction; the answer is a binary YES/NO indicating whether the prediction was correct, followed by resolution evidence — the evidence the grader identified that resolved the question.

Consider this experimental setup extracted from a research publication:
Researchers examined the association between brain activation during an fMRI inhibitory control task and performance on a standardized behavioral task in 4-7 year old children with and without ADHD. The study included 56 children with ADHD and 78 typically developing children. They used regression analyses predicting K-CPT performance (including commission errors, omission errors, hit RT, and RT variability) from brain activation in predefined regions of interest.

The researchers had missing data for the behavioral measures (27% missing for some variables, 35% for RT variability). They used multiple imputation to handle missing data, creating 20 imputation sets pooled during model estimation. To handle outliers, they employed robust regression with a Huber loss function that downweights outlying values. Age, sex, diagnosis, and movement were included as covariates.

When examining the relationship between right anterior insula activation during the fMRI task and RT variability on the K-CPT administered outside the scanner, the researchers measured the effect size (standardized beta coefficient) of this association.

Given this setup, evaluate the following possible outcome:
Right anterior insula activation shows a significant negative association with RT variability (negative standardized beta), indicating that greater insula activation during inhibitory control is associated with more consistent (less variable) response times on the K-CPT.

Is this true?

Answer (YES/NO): NO